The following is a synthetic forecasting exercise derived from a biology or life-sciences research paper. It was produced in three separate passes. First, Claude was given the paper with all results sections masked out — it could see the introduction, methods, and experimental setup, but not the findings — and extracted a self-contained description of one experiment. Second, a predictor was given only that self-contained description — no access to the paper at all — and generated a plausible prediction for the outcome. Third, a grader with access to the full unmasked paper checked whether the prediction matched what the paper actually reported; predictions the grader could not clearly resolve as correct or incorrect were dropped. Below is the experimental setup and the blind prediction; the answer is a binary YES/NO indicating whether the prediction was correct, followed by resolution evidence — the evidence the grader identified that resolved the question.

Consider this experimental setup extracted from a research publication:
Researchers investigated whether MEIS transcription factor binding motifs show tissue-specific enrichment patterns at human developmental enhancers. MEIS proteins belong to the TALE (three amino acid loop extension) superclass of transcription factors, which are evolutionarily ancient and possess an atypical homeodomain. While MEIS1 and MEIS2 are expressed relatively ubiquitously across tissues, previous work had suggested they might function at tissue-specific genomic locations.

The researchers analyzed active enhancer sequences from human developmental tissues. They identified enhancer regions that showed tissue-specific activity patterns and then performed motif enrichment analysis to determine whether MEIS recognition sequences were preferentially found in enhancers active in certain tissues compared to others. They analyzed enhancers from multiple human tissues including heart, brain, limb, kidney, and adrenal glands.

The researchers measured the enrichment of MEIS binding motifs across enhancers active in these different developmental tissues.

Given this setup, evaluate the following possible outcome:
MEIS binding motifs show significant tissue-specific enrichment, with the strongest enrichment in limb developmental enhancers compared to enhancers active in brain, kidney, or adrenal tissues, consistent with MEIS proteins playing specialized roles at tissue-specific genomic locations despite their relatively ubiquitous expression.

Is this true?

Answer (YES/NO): NO